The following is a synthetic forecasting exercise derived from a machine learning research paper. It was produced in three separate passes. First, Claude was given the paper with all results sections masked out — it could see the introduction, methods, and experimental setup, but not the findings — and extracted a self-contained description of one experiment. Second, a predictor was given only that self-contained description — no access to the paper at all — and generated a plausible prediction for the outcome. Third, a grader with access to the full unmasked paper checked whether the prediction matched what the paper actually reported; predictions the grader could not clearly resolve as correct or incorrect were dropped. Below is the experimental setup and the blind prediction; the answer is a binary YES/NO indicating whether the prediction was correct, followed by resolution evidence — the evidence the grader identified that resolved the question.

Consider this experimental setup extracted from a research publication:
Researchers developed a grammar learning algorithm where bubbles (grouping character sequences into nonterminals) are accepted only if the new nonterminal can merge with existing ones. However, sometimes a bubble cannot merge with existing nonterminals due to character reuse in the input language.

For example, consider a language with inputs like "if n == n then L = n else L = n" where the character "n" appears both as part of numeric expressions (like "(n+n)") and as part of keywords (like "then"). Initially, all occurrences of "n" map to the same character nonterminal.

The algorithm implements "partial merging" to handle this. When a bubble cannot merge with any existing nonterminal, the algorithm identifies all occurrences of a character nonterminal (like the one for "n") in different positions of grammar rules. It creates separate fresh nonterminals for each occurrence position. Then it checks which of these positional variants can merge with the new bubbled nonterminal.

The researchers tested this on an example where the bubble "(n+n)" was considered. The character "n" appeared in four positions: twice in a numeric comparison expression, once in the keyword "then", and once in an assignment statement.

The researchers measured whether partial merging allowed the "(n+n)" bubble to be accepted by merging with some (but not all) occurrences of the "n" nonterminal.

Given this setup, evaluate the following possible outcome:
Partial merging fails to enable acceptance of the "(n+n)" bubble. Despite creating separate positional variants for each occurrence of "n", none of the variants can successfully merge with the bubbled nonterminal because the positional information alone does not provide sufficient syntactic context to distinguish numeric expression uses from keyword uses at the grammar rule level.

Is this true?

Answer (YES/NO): NO